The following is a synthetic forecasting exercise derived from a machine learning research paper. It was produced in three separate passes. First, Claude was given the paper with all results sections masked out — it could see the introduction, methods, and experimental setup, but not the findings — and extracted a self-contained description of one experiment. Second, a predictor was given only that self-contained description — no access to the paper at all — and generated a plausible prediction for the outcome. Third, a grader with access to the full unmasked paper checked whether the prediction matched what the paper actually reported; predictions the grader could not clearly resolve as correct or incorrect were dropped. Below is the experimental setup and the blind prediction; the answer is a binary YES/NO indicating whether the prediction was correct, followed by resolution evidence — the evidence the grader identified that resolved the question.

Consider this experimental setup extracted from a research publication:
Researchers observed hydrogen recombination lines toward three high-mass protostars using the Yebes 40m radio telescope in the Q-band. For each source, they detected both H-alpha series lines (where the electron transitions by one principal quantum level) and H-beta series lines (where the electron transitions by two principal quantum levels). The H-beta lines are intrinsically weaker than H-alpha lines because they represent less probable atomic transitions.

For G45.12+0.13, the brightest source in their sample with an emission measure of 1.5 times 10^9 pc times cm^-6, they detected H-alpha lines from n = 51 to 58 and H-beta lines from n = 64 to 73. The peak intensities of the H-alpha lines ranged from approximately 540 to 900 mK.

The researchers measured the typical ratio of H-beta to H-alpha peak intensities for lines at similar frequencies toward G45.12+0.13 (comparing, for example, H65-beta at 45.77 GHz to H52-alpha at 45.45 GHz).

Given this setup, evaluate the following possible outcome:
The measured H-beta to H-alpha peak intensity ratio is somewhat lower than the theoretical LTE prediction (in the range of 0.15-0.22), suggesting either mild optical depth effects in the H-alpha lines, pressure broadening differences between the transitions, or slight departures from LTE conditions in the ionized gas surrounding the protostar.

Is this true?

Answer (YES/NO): YES